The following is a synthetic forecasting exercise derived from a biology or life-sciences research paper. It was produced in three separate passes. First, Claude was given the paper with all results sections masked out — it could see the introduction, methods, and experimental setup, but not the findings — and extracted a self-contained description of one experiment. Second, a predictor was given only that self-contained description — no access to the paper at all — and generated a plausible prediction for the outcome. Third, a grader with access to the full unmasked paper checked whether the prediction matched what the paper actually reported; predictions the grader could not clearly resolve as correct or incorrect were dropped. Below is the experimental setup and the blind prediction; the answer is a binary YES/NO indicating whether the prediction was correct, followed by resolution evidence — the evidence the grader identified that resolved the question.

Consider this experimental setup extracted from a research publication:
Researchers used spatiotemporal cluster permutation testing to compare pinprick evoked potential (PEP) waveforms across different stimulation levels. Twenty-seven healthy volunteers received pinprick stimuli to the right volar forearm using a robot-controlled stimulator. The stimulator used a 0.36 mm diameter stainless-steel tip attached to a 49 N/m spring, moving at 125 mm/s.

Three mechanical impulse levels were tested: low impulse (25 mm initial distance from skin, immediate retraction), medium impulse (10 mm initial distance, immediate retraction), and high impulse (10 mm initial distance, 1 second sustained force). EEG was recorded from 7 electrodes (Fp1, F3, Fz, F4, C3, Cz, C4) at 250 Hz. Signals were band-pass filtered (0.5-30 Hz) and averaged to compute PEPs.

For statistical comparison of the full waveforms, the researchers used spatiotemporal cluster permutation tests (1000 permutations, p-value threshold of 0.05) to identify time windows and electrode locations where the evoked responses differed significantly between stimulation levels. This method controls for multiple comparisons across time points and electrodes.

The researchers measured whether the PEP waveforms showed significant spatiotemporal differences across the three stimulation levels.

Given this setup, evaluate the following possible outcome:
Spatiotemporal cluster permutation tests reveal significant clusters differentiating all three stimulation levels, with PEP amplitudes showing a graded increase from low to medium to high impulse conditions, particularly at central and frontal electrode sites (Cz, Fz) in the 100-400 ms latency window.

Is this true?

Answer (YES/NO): NO